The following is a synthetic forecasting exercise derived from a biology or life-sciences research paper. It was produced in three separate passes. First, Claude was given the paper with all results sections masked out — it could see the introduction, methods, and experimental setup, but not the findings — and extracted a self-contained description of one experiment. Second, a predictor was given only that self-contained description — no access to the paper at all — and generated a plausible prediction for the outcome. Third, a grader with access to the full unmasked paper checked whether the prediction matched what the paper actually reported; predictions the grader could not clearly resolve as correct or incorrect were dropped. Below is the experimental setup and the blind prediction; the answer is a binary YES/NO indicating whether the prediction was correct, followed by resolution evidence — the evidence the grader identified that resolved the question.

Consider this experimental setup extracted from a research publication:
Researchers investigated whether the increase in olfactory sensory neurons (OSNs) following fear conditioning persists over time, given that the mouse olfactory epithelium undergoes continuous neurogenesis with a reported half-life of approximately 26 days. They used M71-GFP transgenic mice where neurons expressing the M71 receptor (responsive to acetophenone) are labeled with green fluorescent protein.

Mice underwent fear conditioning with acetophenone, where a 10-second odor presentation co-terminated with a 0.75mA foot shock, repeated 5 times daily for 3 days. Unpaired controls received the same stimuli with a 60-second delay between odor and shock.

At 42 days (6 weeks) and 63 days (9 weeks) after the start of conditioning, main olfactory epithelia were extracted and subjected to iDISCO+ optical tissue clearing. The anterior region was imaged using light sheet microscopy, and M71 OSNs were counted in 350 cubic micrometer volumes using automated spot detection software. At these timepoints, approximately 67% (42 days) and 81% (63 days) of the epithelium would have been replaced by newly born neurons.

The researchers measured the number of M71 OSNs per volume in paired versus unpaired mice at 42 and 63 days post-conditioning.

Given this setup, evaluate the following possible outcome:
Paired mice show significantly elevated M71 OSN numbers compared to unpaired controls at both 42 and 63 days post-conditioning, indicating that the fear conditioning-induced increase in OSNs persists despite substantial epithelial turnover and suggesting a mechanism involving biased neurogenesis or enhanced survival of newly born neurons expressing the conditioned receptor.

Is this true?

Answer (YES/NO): YES